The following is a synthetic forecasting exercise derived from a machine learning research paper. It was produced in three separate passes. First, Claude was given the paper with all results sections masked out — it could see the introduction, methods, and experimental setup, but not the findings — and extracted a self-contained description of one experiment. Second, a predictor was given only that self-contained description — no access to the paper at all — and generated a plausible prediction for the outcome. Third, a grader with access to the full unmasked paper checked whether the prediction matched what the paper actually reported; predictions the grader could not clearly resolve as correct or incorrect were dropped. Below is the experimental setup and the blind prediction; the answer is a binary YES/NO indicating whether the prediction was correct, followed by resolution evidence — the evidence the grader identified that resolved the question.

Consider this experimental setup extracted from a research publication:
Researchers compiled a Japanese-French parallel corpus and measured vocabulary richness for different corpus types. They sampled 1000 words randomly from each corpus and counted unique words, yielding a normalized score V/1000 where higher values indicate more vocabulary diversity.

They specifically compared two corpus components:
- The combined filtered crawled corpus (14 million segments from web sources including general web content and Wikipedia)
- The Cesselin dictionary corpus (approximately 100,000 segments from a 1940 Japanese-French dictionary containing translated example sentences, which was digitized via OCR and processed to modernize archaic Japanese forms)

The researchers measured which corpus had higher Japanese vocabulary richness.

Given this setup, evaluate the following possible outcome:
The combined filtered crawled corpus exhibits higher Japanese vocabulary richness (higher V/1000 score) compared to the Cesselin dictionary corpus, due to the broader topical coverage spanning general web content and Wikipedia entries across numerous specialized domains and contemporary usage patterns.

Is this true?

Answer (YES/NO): YES